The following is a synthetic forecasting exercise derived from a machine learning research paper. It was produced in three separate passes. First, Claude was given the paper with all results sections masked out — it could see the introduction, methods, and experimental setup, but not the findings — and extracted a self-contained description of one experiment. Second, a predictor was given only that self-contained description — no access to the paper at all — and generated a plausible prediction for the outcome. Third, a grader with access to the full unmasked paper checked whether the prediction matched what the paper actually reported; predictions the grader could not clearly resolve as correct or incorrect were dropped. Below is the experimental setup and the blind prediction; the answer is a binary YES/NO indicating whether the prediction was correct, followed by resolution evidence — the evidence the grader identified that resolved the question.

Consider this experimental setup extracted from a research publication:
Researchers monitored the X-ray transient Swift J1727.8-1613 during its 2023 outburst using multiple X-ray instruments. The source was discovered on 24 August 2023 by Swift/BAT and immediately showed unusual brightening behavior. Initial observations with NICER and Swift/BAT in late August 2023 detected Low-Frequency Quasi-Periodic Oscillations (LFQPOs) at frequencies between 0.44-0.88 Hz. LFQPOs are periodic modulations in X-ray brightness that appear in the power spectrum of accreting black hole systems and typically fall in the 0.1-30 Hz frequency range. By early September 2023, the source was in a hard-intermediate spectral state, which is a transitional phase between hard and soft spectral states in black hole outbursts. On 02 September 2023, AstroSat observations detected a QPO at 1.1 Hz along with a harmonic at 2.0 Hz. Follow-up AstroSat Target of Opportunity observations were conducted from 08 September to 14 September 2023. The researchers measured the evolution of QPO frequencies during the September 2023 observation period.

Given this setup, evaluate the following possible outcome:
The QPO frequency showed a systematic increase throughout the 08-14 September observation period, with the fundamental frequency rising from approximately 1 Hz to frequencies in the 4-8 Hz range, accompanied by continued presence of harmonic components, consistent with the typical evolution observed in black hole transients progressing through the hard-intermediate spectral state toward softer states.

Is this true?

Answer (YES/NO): NO